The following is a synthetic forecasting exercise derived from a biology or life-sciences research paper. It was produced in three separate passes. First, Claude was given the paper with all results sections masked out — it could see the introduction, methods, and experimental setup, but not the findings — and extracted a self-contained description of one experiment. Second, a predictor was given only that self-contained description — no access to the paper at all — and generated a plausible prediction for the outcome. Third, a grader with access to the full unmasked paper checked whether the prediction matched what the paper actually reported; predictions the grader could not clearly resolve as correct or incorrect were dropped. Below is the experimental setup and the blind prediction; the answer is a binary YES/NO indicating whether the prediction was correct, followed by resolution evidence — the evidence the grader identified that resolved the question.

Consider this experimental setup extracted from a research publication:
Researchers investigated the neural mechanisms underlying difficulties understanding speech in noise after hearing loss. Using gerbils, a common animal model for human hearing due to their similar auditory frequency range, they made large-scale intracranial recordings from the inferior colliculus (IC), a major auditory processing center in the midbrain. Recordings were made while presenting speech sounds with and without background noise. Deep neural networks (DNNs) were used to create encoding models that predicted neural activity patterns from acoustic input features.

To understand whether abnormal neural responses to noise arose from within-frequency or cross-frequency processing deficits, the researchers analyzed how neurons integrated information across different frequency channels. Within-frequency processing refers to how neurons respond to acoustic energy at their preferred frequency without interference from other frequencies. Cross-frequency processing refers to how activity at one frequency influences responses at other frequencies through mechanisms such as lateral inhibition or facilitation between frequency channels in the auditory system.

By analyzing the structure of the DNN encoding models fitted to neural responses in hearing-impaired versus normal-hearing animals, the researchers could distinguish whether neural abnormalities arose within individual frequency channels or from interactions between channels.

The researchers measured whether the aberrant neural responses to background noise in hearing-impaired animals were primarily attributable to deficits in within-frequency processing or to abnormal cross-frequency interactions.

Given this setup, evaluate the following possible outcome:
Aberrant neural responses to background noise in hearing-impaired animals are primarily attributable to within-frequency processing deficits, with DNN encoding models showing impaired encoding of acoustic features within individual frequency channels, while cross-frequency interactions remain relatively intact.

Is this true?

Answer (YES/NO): NO